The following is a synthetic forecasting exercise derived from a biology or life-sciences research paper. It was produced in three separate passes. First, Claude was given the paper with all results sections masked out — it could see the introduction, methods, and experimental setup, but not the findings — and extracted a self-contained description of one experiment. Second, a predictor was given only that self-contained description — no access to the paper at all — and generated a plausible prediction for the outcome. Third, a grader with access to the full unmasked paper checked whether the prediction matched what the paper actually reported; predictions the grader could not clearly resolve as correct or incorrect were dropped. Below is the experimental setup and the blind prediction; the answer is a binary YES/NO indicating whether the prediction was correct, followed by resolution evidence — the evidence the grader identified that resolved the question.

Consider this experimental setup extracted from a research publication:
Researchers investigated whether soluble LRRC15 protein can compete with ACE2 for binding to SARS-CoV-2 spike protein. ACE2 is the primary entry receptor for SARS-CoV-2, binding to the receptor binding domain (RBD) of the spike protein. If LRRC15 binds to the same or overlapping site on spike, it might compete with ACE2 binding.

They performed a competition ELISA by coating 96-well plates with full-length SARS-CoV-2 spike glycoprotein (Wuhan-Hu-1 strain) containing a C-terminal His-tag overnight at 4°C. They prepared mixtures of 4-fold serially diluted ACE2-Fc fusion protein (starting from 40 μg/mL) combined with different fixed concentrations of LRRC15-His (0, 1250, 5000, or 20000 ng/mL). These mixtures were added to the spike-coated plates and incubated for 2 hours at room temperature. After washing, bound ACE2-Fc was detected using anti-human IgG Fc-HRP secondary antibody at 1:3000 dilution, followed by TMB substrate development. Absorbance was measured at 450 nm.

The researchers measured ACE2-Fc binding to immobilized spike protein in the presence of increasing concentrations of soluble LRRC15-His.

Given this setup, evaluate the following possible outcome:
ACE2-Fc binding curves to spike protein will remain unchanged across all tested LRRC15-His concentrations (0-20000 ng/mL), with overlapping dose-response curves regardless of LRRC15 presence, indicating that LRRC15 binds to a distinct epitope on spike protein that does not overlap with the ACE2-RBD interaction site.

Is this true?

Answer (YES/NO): YES